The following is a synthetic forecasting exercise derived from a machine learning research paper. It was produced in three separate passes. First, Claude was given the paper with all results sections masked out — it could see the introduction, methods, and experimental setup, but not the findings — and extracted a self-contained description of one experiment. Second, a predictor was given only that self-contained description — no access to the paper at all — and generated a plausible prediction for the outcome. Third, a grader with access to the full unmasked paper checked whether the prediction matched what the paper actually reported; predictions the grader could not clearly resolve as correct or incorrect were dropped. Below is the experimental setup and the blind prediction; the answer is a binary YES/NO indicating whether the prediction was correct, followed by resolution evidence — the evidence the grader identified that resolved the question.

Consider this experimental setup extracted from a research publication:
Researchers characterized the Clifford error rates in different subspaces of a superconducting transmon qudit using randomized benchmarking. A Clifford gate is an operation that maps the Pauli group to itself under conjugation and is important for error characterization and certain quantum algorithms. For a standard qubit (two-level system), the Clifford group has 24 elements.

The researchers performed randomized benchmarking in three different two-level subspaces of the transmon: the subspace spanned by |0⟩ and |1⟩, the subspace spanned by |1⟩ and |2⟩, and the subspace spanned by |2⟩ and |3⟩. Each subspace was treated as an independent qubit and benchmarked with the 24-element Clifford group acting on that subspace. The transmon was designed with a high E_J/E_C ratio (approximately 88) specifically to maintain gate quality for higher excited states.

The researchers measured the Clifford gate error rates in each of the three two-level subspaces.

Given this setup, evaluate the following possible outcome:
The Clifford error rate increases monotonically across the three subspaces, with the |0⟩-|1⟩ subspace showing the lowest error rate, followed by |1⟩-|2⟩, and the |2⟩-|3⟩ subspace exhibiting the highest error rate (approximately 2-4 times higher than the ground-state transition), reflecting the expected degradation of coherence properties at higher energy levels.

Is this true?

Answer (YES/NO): NO